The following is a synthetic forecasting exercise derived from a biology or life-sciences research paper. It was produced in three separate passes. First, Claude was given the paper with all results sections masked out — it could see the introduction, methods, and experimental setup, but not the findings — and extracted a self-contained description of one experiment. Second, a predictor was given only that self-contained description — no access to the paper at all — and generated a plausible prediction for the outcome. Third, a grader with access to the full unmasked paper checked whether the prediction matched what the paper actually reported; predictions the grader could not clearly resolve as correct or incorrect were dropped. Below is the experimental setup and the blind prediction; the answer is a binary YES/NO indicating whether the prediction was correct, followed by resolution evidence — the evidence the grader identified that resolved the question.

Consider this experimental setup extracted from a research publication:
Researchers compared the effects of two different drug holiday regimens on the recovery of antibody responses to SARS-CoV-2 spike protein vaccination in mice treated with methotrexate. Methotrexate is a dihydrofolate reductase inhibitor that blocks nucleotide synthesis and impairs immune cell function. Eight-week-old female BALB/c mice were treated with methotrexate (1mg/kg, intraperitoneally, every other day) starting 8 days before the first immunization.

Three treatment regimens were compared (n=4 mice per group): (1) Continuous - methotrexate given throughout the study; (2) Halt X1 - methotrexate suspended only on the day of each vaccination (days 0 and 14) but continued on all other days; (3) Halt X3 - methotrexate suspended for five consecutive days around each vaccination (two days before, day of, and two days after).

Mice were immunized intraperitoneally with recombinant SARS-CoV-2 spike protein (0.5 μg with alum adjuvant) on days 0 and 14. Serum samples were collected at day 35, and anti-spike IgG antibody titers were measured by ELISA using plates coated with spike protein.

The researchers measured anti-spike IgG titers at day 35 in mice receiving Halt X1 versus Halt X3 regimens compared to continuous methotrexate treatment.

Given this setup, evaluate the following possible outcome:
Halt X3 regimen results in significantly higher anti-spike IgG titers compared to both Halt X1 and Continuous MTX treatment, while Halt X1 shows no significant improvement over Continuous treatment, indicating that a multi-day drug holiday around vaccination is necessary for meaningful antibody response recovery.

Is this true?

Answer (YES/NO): NO